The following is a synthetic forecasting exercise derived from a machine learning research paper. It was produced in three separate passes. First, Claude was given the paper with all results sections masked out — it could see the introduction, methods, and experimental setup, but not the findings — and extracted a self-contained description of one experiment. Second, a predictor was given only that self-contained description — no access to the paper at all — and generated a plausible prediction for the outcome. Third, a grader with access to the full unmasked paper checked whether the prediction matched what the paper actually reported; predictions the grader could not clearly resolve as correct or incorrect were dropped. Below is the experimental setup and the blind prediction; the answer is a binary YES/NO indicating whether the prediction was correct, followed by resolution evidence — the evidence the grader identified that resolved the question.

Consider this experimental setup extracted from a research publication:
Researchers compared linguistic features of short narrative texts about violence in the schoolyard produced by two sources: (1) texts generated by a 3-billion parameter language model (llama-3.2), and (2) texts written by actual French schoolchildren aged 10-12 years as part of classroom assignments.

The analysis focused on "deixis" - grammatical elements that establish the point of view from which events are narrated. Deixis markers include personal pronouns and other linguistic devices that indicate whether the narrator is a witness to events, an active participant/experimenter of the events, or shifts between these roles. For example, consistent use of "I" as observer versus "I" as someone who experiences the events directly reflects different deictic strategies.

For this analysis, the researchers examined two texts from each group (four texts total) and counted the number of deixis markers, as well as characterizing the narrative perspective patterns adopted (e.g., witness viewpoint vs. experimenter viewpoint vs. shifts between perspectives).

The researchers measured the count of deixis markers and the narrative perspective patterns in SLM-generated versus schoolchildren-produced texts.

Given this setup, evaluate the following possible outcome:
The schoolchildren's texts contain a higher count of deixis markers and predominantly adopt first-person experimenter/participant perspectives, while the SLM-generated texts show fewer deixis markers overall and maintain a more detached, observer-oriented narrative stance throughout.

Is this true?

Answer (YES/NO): NO